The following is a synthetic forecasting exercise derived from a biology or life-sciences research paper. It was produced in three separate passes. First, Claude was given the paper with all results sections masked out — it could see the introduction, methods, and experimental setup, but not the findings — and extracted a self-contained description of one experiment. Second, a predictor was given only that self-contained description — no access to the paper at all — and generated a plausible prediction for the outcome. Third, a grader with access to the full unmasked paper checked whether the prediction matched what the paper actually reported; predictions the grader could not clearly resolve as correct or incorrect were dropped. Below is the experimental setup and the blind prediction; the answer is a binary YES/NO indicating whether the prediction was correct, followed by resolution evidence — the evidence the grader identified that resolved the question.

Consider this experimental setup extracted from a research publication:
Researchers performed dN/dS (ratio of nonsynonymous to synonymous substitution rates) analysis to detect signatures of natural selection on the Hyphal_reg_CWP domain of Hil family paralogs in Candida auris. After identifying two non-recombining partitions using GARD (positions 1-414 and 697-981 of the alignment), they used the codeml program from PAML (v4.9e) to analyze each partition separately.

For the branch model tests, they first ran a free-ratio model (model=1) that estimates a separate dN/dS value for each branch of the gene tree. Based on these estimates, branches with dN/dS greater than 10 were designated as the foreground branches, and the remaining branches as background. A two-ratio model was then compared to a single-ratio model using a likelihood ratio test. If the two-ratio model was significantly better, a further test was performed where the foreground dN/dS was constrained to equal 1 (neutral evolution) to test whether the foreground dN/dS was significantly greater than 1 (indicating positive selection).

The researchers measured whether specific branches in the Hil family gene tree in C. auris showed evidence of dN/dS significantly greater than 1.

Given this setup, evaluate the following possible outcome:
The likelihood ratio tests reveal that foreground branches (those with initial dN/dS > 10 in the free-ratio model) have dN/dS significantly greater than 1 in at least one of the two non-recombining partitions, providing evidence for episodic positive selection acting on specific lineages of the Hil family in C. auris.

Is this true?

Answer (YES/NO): NO